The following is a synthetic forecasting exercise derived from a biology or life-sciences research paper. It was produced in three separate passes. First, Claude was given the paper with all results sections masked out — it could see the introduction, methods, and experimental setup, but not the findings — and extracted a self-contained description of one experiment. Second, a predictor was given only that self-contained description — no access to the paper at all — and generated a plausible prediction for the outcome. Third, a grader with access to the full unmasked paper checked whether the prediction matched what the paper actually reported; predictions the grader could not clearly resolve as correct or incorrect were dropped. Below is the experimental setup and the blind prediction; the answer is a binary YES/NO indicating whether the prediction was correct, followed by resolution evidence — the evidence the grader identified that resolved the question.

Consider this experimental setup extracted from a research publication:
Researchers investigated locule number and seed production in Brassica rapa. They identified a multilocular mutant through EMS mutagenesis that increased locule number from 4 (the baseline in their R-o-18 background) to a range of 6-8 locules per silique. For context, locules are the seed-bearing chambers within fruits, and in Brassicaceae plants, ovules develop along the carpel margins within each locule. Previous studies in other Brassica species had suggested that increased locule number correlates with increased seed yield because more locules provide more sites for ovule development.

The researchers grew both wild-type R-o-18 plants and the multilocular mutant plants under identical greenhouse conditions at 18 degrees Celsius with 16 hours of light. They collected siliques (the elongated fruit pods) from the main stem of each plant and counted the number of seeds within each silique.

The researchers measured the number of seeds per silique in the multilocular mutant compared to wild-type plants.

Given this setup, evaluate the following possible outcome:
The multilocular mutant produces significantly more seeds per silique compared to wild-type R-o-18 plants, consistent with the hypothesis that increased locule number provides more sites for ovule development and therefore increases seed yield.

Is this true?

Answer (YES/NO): NO